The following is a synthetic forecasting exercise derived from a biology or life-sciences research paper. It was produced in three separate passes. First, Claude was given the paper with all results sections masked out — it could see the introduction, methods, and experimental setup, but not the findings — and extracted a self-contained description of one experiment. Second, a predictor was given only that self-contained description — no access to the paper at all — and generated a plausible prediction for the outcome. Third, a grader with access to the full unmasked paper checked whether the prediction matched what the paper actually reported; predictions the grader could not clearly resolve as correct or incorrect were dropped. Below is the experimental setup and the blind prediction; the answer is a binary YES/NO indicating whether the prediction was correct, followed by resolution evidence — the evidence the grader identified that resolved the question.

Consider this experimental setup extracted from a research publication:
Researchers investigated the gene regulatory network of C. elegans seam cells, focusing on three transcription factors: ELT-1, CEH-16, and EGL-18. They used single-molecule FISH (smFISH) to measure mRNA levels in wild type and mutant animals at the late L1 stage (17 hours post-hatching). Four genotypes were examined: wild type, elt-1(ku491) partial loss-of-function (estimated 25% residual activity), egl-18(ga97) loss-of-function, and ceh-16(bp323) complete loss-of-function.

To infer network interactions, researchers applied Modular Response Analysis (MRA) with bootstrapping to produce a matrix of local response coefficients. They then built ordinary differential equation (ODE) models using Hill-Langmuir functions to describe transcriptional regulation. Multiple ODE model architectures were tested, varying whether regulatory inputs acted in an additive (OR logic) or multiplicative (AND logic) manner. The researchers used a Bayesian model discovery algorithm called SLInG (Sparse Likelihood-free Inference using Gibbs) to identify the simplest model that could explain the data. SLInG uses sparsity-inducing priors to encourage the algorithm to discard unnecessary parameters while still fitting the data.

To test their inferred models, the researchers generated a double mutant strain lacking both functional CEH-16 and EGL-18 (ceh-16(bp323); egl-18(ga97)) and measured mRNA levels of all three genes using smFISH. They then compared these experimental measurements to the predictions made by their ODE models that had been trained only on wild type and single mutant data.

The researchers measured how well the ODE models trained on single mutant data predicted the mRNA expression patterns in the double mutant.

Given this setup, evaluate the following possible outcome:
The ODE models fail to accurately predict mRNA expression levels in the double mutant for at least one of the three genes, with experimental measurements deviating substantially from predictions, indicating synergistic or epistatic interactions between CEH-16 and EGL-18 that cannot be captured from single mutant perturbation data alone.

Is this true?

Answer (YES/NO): NO